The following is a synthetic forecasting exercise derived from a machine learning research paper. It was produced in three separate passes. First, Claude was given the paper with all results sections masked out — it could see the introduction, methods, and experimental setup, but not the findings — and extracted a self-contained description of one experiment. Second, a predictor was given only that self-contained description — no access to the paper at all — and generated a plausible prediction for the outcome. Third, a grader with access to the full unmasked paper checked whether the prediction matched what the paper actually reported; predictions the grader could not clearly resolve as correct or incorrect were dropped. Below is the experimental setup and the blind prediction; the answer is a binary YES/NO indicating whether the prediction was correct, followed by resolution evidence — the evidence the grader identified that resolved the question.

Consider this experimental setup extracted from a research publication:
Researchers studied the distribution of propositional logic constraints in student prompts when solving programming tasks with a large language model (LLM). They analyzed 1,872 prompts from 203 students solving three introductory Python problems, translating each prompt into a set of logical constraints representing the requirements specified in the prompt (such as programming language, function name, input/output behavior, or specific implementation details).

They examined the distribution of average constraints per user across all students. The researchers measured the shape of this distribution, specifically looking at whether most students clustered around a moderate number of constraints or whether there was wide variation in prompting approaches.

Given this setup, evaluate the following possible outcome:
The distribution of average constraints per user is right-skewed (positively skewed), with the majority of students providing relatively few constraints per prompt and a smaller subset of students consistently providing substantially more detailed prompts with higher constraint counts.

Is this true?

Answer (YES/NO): NO